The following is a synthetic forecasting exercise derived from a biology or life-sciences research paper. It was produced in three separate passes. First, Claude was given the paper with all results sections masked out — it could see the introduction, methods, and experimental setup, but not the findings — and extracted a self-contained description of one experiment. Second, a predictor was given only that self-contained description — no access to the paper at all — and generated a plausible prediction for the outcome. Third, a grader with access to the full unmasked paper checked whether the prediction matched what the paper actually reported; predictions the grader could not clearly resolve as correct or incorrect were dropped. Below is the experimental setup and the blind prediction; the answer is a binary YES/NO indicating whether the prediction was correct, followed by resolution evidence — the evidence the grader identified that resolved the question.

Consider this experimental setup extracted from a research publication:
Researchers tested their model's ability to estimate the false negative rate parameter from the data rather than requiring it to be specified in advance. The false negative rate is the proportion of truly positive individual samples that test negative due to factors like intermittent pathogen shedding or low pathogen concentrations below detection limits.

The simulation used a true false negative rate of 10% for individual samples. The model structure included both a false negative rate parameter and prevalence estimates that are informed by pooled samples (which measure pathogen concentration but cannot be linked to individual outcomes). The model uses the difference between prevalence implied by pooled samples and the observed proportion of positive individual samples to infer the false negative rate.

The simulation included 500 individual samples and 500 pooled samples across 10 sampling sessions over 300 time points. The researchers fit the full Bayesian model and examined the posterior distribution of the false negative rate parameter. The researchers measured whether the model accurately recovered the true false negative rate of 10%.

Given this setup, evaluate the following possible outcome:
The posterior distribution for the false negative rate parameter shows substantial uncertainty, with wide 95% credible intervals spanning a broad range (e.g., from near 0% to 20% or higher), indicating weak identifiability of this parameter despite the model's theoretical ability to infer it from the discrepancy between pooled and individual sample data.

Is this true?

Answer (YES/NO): NO